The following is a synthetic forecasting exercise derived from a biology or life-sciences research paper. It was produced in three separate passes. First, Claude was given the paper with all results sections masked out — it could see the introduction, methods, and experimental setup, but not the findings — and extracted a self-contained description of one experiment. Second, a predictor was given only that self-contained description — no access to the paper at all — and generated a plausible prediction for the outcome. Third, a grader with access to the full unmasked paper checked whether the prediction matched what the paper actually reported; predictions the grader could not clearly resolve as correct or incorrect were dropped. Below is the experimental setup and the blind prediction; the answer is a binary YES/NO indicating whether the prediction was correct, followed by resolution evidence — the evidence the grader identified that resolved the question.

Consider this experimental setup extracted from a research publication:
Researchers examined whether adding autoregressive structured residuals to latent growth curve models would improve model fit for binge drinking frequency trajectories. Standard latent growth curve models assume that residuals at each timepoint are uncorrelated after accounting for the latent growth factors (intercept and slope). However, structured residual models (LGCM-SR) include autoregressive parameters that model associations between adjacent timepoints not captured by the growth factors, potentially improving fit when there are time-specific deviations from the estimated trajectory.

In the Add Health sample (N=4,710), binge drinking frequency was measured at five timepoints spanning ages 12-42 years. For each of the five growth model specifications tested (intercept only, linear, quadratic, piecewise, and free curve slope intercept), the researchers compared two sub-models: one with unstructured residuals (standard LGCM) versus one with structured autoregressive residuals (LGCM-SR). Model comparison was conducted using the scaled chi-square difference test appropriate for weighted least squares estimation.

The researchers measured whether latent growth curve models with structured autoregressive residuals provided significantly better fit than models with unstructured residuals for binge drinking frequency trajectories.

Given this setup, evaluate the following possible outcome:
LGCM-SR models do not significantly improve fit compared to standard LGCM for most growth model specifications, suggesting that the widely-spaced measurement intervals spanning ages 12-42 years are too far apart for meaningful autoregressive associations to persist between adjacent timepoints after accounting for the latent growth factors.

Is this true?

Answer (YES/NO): YES